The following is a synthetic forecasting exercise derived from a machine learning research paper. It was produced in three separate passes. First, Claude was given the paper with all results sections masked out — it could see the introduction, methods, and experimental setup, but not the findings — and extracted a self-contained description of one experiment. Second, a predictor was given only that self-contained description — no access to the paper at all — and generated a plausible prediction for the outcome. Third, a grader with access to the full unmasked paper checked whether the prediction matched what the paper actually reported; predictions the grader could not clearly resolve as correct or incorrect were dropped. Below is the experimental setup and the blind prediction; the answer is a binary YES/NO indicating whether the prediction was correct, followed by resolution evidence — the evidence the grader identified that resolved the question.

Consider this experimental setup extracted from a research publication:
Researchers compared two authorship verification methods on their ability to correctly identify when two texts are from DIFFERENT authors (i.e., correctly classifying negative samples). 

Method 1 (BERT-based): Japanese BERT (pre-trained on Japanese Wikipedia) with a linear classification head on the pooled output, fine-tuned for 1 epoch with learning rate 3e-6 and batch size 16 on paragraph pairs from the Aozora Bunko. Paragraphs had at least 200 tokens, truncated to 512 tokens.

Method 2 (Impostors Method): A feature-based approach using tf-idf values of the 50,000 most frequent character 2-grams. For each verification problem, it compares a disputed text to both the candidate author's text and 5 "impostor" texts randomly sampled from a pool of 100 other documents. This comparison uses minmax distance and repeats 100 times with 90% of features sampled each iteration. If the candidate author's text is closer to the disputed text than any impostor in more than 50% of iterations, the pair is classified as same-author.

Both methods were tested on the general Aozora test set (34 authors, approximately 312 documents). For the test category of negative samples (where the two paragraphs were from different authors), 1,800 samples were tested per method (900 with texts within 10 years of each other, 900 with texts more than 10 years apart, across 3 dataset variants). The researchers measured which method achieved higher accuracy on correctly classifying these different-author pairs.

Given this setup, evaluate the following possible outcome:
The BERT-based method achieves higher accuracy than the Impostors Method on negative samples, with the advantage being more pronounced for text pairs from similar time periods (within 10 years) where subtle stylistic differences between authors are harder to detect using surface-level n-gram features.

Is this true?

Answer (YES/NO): NO